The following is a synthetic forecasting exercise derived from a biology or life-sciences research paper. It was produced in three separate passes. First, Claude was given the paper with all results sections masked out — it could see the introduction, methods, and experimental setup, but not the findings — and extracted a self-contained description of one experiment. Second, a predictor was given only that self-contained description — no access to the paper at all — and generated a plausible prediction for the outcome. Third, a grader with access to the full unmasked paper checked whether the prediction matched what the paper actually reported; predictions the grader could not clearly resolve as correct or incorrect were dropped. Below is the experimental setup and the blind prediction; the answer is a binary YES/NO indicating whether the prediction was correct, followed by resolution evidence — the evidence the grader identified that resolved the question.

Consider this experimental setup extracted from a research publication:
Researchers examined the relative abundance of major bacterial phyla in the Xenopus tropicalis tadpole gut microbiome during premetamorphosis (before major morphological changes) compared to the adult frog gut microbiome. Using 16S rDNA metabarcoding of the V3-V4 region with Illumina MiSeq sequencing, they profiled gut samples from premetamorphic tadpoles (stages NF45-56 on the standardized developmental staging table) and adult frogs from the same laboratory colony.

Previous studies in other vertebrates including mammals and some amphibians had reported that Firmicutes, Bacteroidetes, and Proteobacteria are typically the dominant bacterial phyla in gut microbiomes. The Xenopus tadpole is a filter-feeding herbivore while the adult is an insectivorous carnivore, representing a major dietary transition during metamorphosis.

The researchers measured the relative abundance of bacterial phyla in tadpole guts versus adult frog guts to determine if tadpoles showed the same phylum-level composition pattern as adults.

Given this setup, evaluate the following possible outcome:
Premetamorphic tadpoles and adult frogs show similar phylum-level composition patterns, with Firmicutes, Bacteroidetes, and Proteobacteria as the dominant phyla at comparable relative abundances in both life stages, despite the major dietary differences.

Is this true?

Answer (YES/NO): NO